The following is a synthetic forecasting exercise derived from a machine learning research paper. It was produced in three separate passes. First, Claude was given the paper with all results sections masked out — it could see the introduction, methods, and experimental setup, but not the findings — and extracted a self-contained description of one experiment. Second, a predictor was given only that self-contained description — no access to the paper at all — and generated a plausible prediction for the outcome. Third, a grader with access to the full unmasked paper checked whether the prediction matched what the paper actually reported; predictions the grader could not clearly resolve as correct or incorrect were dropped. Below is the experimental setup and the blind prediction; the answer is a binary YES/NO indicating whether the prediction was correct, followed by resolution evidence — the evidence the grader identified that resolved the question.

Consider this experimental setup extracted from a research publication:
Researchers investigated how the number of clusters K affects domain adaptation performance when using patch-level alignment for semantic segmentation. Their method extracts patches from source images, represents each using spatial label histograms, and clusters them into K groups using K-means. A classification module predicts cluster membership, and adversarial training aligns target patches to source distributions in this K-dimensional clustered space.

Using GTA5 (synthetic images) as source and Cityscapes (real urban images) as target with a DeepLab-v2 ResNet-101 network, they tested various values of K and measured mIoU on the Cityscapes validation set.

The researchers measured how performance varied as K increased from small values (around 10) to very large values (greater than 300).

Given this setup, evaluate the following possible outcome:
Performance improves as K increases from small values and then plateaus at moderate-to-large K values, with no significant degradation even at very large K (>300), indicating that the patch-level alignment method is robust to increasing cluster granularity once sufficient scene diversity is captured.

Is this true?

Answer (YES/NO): NO